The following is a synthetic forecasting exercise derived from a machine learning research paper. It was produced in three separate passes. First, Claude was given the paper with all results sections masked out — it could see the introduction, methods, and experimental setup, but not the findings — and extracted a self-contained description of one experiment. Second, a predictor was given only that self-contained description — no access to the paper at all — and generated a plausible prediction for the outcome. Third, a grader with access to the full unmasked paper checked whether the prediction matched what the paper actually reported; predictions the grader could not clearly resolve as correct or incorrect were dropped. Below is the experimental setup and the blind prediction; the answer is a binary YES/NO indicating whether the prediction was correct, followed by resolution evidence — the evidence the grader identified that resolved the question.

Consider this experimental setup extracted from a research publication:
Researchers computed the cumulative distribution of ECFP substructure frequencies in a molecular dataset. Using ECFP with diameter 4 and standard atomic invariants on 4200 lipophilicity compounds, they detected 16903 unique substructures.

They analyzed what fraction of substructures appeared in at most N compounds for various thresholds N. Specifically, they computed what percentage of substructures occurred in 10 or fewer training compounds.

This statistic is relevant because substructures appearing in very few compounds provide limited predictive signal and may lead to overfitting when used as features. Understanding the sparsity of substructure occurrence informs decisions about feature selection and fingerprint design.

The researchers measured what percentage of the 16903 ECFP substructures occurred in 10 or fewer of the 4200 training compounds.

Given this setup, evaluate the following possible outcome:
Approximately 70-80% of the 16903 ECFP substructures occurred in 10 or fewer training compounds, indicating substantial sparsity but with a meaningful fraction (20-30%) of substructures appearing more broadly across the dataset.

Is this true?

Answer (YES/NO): NO